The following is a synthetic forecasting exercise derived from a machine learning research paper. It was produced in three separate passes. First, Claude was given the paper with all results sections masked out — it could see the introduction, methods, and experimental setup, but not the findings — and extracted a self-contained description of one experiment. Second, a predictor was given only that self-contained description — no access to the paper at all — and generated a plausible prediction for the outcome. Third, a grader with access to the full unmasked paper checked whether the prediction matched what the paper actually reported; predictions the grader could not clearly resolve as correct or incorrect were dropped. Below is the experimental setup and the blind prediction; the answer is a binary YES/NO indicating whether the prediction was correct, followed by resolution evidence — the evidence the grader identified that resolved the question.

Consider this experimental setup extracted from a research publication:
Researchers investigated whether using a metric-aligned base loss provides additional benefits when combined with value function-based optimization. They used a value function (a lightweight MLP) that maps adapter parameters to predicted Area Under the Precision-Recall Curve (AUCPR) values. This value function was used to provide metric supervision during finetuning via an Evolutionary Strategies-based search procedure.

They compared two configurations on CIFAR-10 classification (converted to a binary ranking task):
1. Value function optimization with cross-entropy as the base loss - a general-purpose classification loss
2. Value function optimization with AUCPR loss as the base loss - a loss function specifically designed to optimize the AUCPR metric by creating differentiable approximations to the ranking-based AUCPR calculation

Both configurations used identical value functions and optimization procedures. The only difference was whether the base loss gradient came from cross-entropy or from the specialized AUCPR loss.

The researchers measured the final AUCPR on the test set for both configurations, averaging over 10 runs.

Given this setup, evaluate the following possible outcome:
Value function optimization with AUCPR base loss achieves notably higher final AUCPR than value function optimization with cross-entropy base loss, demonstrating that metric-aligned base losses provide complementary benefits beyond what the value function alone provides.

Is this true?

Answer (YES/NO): YES